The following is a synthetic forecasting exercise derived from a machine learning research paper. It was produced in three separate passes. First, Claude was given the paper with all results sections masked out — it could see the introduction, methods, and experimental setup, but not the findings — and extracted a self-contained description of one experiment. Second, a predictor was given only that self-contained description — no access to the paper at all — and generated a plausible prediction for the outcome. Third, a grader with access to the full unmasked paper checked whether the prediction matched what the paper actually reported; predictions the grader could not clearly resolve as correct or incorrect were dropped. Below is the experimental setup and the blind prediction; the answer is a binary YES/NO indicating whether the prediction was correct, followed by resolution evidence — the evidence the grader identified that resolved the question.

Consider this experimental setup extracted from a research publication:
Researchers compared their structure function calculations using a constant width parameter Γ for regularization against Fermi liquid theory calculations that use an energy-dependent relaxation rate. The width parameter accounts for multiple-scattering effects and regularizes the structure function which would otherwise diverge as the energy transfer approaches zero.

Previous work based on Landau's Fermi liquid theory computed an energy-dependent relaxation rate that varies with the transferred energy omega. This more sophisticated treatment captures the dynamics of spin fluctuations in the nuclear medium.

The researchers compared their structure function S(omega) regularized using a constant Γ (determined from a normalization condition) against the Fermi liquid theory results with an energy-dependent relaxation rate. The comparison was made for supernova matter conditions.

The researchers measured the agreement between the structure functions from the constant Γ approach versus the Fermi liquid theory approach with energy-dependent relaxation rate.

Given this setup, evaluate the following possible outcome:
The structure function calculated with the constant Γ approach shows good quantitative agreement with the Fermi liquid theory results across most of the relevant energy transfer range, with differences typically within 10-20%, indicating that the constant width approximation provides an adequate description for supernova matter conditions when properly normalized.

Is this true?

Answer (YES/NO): NO